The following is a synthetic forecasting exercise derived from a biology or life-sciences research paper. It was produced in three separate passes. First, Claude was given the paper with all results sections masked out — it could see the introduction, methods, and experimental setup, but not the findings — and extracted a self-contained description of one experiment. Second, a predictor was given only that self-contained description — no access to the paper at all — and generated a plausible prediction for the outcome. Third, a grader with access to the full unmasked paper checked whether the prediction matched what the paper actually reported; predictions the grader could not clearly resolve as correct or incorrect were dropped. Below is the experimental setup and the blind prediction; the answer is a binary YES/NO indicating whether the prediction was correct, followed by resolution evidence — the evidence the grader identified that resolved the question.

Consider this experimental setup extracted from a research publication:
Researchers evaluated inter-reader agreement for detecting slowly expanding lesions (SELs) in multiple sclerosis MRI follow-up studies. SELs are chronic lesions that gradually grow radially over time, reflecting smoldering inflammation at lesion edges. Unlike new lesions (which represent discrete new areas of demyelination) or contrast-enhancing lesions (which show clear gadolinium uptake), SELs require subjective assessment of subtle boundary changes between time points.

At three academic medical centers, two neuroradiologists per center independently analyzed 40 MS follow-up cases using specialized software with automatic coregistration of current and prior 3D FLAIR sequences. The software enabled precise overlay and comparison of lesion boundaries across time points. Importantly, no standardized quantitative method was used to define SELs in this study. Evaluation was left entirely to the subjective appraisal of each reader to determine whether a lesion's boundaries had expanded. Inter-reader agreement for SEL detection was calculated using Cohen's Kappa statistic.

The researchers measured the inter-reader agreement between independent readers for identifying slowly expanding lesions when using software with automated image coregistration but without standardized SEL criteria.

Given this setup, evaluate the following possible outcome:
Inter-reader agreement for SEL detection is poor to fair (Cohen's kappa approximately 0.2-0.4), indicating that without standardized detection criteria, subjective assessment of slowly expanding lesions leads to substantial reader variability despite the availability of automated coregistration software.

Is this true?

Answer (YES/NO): NO